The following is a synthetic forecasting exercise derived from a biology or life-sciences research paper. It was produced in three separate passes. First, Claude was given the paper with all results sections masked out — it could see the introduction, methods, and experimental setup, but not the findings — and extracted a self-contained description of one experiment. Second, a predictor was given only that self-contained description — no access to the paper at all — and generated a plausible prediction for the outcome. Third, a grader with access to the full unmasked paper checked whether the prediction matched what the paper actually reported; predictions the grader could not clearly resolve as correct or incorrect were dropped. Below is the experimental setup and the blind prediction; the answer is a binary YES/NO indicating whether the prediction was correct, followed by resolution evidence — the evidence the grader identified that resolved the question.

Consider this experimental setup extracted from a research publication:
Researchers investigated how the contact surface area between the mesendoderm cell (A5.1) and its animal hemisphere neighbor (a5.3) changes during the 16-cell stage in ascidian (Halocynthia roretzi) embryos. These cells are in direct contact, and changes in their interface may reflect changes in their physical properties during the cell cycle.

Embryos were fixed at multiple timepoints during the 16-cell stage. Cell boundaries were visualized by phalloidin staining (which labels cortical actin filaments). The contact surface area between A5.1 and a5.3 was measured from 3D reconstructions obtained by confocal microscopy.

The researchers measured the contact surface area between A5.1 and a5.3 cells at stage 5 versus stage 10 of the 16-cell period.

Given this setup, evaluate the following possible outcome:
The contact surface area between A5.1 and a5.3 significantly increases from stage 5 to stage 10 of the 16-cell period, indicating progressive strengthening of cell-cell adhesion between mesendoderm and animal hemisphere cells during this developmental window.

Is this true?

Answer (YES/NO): NO